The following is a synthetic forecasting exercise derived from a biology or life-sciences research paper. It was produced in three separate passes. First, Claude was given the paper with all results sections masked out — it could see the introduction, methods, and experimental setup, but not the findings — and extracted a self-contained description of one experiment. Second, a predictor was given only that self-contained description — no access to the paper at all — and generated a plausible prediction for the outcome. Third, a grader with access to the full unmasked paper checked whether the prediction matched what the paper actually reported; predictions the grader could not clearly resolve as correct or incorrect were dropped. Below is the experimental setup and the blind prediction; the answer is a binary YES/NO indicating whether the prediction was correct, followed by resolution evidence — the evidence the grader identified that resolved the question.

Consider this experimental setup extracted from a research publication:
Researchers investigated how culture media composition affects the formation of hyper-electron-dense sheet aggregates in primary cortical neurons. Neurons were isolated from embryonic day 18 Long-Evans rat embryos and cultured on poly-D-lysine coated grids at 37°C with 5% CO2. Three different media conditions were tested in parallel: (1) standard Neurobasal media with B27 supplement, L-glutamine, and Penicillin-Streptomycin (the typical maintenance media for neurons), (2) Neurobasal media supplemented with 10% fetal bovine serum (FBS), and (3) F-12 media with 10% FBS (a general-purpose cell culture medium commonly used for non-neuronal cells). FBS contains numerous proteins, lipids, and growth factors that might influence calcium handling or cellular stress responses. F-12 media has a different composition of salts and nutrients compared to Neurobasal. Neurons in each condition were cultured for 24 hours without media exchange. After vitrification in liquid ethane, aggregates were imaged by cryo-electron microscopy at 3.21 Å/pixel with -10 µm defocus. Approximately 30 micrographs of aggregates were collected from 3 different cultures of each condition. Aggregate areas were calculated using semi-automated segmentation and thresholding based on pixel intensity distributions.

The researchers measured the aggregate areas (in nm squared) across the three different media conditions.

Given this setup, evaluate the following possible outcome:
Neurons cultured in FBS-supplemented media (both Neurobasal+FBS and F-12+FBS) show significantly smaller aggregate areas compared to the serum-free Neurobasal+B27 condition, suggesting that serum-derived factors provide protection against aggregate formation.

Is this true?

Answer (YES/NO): NO